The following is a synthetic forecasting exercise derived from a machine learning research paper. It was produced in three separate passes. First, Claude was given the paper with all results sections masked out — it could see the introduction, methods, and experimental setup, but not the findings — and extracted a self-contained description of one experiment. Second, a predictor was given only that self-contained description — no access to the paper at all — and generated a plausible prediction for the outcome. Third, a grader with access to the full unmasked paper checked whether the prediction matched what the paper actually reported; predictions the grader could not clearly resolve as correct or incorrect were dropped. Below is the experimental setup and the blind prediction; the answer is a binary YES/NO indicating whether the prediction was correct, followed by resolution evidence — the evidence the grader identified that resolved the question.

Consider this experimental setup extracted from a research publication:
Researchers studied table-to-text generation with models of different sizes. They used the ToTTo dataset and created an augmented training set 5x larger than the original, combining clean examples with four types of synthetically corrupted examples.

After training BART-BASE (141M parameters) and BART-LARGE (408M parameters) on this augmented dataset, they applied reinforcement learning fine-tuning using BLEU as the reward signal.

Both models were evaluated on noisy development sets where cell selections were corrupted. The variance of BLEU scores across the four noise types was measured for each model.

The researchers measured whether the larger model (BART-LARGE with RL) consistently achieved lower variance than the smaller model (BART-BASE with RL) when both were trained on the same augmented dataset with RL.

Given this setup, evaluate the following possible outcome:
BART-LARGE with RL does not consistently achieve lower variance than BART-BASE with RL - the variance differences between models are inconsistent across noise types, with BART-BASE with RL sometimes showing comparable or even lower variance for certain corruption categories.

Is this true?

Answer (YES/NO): YES